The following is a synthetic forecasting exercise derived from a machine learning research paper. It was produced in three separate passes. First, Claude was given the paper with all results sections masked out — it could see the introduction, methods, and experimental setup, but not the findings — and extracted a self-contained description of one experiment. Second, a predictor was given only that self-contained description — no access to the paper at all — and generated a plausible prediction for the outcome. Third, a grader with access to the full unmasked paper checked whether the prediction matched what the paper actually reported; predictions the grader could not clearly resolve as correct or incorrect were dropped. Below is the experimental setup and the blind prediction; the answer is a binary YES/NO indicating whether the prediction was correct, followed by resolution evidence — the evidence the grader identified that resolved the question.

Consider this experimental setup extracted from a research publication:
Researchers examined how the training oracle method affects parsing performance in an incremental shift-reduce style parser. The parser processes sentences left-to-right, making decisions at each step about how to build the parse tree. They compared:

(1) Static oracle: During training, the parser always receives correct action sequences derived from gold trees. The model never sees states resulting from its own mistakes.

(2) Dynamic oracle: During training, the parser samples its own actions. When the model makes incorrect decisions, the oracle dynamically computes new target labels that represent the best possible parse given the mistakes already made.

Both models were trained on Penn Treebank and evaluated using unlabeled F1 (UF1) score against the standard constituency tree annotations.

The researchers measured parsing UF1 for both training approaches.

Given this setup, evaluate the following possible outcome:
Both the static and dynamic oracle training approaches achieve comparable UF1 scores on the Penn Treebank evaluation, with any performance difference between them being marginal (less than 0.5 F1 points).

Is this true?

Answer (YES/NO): NO